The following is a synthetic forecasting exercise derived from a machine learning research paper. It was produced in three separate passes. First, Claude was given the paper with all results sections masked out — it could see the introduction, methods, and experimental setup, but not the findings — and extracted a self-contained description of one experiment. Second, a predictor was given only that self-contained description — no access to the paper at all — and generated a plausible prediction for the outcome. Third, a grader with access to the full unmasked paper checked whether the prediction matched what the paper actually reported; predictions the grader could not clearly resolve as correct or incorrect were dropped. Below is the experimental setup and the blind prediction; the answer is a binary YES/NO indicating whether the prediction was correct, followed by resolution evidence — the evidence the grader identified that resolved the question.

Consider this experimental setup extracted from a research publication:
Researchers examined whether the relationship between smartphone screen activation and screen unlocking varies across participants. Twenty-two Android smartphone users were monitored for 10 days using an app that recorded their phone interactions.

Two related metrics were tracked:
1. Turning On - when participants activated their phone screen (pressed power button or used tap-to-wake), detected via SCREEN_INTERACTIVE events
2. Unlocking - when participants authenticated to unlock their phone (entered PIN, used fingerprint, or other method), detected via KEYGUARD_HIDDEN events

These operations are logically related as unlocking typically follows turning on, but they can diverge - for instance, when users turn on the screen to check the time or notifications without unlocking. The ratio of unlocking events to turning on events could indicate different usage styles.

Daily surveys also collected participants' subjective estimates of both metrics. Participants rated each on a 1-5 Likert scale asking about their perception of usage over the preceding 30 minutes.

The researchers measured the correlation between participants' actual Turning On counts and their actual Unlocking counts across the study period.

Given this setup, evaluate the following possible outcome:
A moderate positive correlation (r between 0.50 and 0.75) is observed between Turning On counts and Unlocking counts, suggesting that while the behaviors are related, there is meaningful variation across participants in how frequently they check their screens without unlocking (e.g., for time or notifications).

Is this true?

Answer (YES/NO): YES